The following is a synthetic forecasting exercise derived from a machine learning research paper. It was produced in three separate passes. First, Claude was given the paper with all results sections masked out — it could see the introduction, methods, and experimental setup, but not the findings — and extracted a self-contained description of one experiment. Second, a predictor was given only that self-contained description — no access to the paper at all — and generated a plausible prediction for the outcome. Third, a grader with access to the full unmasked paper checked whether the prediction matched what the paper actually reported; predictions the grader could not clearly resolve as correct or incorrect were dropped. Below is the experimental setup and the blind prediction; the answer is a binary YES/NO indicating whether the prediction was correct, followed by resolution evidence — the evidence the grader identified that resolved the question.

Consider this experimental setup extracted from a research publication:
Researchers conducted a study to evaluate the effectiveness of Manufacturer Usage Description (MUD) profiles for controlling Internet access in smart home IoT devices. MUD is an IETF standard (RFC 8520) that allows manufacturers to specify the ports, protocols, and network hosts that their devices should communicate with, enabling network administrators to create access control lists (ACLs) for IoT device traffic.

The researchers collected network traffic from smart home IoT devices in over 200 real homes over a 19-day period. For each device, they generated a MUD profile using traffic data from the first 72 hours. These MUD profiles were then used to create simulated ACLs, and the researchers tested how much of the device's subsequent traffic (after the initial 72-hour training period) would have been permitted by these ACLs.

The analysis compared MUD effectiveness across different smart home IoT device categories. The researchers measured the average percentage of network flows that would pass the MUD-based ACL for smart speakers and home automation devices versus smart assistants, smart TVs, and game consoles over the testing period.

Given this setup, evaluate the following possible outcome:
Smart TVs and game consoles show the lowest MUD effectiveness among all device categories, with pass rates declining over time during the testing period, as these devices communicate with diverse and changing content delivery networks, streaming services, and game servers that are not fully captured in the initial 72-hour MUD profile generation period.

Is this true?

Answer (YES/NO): NO